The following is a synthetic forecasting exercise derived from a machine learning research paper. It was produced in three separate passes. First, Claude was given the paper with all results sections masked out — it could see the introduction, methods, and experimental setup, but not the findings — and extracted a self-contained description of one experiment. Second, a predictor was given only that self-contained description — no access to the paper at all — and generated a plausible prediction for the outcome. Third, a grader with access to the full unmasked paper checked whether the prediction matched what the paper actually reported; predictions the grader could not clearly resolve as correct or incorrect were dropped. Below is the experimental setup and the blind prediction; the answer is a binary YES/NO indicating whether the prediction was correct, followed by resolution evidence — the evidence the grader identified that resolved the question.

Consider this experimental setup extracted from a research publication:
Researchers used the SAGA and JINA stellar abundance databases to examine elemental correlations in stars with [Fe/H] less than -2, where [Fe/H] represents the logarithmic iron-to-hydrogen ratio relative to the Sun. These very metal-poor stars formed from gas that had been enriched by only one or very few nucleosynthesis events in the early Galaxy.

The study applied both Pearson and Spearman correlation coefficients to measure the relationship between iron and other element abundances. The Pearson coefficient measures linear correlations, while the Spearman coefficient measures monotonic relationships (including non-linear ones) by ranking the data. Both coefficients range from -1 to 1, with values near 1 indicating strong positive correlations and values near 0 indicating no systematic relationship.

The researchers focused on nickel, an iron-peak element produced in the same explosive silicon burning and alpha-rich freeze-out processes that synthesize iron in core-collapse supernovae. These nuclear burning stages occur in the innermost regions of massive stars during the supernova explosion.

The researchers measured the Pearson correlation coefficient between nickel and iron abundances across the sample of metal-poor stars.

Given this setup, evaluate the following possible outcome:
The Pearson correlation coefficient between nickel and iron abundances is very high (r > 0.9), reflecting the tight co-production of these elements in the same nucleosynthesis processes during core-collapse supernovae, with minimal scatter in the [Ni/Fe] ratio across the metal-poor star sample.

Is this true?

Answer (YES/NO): YES